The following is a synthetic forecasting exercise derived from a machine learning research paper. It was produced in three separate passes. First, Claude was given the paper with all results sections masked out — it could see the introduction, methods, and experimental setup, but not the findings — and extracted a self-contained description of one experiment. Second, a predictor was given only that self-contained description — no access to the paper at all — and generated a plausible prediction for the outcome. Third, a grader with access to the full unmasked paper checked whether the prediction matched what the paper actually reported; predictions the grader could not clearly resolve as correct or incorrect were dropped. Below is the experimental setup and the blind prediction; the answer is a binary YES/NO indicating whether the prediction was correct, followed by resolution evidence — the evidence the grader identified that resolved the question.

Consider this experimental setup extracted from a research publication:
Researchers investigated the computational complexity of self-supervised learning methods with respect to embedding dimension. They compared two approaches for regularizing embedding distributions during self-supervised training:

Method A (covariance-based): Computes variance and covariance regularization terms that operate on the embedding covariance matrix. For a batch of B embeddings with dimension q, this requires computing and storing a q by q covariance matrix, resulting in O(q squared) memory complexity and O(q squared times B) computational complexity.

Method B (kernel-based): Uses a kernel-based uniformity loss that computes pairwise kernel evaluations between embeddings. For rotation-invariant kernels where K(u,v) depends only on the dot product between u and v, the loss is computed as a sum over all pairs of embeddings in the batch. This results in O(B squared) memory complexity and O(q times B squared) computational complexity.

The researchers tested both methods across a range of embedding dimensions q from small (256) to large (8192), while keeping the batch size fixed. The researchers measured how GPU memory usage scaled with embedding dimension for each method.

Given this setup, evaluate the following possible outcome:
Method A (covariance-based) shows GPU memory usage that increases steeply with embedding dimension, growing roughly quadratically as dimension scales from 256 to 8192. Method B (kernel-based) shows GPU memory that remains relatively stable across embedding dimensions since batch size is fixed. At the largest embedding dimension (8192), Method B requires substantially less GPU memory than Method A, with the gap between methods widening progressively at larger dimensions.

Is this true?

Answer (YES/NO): YES